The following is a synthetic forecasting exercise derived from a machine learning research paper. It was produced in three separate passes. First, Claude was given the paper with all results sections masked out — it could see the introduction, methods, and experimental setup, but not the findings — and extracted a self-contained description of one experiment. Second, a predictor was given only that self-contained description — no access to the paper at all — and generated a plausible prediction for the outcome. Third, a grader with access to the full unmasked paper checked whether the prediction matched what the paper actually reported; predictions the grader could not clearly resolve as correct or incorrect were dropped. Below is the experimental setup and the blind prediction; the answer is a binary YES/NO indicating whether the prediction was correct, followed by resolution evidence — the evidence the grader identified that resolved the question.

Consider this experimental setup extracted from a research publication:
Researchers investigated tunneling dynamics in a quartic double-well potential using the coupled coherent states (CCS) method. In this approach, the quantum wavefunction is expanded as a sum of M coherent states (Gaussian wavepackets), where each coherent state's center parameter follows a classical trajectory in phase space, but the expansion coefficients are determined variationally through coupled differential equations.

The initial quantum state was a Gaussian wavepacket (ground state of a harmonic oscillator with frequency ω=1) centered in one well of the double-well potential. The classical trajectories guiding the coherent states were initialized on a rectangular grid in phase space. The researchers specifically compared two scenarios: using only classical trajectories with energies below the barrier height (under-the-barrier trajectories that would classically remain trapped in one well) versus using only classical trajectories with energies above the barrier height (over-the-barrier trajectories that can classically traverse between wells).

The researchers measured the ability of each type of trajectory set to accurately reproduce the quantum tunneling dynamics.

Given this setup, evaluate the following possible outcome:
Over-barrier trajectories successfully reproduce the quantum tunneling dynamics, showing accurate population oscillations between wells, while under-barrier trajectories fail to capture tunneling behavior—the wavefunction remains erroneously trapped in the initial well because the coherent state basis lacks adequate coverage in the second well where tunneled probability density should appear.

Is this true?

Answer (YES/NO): YES